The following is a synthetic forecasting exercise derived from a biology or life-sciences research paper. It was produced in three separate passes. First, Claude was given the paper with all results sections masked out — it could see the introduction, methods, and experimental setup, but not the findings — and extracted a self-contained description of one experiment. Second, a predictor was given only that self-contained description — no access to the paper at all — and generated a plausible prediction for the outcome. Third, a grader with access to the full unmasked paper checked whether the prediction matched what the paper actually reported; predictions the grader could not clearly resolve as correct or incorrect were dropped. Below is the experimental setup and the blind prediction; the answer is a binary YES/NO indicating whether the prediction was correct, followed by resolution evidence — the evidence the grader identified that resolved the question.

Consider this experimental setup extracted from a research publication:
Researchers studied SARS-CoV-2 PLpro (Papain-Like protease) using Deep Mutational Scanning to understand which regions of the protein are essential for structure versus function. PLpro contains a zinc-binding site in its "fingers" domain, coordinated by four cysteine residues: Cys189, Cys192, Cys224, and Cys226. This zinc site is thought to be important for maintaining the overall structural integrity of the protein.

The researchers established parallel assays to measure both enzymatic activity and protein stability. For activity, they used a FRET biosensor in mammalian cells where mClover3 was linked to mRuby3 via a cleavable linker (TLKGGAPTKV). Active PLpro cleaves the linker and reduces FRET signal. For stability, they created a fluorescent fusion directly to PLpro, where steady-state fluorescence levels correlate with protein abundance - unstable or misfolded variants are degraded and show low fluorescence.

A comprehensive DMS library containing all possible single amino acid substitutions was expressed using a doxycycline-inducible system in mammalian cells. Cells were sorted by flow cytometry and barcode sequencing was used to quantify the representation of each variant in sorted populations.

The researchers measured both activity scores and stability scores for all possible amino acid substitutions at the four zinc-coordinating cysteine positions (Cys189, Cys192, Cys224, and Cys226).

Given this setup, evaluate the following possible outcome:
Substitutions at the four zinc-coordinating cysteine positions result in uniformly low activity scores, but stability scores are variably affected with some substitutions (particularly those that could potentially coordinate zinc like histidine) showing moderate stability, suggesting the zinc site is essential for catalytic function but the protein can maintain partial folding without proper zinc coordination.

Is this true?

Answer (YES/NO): NO